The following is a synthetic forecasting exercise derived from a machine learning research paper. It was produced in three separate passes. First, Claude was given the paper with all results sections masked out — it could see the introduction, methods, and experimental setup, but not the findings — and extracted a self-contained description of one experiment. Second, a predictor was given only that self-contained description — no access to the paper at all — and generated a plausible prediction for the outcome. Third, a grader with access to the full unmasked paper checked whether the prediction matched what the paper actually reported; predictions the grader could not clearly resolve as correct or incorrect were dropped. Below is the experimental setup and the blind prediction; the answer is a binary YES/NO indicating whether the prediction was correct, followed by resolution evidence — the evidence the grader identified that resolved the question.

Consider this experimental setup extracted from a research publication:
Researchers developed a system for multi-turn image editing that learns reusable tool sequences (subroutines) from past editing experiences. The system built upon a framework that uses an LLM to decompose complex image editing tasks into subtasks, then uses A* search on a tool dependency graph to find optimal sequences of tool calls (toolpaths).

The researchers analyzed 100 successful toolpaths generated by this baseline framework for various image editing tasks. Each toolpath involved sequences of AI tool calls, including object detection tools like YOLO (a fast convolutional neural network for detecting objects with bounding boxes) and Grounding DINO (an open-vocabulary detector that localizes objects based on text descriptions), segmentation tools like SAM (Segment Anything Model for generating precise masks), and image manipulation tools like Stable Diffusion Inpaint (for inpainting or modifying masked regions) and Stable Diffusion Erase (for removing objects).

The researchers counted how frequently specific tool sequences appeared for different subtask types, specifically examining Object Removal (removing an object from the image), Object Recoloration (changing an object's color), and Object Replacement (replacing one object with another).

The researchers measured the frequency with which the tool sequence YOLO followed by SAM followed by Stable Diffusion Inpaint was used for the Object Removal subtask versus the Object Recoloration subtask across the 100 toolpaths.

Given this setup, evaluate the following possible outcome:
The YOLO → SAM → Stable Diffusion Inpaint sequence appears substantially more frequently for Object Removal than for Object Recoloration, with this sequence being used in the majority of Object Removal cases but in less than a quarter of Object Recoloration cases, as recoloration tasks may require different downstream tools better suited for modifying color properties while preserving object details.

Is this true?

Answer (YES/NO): NO